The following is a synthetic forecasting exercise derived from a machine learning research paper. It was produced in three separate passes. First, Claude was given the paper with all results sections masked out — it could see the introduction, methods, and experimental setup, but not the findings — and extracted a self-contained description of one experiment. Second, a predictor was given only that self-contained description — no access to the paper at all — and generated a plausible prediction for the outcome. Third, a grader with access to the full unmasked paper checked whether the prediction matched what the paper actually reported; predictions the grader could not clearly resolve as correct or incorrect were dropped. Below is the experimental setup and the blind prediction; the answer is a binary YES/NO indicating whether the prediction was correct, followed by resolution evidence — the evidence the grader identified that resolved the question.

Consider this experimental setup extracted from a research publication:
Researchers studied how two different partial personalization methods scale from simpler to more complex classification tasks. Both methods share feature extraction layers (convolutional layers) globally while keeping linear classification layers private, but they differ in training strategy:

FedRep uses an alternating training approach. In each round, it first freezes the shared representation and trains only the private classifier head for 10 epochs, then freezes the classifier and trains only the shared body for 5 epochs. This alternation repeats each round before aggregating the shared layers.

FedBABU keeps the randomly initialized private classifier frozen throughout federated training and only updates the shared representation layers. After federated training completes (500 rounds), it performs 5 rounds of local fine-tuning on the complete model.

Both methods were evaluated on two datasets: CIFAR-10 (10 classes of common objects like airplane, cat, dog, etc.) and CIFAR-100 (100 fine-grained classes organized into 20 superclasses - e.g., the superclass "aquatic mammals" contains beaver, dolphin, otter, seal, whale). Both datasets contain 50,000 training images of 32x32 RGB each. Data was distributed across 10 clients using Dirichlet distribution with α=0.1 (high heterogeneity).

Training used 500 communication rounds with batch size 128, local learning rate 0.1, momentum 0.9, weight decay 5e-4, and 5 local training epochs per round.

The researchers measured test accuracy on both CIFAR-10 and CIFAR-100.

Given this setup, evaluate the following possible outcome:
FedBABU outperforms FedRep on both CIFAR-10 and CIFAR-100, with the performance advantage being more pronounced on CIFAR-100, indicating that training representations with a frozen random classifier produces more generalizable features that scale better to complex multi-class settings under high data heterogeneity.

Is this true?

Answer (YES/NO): NO